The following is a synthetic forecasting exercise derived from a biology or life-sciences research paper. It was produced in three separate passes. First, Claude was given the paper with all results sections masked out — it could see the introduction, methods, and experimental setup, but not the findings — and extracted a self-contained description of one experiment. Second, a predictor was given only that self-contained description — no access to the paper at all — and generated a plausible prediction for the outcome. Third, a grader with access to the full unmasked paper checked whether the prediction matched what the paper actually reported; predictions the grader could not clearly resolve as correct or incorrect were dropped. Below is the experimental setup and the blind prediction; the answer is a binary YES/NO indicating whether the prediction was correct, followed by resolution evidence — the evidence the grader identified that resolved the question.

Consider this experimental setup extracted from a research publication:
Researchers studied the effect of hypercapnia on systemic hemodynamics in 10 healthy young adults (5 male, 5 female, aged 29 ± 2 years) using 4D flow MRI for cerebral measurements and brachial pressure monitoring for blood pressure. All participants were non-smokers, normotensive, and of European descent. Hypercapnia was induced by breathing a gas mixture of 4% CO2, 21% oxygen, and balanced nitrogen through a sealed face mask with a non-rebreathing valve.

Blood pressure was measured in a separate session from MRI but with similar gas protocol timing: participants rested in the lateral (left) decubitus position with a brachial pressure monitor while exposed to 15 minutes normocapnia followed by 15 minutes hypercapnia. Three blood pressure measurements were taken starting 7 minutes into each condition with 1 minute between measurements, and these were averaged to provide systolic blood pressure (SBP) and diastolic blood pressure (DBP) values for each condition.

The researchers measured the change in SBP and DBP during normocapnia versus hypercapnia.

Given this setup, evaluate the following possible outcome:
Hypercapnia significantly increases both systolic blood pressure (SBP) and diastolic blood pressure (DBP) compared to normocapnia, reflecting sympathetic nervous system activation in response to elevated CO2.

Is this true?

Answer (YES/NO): NO